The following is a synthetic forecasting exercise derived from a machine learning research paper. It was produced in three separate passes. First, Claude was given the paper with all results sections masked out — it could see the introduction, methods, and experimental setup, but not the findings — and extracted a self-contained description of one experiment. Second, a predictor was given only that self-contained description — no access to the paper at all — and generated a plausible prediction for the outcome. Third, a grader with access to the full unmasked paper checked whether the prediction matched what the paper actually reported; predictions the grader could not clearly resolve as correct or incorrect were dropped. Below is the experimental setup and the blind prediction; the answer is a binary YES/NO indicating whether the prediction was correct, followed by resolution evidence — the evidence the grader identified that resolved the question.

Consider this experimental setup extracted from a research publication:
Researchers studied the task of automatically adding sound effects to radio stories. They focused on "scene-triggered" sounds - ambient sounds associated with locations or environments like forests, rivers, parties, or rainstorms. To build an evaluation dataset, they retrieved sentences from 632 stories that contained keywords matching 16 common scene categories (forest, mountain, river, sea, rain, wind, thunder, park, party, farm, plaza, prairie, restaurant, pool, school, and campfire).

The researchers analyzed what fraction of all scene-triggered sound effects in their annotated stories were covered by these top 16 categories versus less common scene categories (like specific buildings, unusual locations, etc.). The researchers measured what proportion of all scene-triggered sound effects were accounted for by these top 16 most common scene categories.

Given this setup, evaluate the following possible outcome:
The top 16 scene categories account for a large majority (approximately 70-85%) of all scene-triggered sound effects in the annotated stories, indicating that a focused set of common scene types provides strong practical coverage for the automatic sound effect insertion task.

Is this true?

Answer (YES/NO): YES